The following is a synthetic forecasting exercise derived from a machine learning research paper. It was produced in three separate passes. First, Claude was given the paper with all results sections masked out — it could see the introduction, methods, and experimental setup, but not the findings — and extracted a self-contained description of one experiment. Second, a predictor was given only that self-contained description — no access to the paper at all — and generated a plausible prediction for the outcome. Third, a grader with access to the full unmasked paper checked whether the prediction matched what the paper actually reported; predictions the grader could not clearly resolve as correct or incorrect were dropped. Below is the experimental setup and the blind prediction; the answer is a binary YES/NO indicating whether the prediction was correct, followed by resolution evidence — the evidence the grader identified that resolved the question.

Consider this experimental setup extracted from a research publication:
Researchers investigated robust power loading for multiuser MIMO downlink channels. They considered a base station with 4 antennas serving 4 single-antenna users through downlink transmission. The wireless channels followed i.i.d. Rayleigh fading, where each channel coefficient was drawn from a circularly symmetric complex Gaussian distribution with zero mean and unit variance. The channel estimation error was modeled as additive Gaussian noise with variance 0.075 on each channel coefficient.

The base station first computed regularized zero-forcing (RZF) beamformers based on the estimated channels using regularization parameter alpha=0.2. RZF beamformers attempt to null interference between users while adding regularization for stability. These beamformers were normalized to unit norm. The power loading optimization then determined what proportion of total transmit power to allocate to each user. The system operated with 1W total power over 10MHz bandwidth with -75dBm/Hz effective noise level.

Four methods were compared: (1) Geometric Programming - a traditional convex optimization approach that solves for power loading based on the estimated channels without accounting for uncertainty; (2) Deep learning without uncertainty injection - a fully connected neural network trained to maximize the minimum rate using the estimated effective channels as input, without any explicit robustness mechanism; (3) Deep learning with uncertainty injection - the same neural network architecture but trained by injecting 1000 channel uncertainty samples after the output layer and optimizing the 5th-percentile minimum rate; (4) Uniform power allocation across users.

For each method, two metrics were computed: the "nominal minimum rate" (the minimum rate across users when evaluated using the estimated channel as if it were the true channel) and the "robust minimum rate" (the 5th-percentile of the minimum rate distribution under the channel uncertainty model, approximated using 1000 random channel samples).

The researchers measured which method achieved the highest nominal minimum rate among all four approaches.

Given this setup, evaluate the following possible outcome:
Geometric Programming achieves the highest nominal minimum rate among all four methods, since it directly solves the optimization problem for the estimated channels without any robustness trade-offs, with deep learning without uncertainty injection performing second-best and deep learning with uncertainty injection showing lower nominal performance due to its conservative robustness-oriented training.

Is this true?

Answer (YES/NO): YES